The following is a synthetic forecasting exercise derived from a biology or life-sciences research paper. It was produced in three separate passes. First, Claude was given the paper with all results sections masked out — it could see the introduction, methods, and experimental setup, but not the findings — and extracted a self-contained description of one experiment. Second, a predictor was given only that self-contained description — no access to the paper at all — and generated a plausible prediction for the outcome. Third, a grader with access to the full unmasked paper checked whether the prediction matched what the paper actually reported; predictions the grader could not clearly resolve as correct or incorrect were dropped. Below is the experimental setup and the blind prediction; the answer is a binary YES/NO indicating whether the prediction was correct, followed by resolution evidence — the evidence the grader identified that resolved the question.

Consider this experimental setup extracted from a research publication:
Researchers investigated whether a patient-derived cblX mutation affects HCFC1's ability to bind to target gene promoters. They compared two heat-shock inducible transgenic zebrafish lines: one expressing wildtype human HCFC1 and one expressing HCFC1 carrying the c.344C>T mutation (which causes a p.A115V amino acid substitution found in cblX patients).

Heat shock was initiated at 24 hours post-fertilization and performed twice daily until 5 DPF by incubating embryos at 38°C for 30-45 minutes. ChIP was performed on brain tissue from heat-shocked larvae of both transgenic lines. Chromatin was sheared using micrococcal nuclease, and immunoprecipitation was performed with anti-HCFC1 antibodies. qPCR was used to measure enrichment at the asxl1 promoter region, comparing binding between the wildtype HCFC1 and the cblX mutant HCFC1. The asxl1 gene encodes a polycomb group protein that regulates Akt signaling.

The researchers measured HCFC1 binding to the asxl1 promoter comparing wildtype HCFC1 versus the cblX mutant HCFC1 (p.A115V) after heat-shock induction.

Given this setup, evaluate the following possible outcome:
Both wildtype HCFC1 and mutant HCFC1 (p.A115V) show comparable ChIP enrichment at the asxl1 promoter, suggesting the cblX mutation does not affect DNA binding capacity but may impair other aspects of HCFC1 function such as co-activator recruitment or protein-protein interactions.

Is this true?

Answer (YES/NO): NO